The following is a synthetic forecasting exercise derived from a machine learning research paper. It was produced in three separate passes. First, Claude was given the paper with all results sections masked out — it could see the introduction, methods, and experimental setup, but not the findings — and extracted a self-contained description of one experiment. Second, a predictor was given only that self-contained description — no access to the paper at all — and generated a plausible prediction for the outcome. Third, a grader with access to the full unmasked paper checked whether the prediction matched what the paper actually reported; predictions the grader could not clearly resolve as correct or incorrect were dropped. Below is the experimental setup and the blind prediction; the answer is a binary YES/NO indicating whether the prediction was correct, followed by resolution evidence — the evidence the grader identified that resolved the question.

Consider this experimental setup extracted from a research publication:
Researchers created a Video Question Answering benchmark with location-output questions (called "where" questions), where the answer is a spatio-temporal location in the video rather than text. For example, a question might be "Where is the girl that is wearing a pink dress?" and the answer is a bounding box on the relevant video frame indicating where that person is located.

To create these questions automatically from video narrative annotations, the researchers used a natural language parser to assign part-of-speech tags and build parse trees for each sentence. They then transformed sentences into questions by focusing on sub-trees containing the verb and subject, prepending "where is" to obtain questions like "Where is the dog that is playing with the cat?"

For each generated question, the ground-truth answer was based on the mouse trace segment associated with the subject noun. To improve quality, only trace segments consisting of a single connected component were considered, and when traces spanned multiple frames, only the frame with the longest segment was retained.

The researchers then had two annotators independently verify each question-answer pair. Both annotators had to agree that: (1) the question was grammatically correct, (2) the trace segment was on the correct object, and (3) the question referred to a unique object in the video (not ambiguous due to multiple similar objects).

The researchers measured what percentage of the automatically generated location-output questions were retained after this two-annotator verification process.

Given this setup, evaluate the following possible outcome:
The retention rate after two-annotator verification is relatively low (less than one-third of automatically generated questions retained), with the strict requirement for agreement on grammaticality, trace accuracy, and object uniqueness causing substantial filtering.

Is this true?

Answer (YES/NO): NO